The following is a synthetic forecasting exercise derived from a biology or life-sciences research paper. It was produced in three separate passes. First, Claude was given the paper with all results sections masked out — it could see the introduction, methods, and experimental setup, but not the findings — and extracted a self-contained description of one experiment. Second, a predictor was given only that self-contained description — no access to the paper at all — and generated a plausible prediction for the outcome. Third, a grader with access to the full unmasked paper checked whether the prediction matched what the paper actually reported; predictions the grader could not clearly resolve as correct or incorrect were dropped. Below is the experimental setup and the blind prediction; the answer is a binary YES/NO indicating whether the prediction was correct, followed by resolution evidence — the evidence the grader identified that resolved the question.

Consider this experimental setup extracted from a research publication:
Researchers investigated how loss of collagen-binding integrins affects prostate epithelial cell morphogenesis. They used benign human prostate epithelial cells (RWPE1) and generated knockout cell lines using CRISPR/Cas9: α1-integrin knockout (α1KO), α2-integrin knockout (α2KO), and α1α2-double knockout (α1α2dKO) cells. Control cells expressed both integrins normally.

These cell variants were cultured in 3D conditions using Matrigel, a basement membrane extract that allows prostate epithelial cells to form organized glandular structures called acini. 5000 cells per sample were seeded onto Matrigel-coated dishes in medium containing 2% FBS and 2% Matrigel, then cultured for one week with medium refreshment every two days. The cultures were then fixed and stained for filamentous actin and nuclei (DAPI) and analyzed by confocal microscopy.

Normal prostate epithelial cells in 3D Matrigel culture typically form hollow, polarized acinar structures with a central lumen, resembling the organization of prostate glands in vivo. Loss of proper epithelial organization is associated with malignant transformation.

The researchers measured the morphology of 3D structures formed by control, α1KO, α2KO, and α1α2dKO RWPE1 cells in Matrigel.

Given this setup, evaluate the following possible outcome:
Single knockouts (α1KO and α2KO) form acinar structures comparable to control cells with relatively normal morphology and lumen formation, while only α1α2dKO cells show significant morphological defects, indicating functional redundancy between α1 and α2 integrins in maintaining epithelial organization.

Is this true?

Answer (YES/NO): NO